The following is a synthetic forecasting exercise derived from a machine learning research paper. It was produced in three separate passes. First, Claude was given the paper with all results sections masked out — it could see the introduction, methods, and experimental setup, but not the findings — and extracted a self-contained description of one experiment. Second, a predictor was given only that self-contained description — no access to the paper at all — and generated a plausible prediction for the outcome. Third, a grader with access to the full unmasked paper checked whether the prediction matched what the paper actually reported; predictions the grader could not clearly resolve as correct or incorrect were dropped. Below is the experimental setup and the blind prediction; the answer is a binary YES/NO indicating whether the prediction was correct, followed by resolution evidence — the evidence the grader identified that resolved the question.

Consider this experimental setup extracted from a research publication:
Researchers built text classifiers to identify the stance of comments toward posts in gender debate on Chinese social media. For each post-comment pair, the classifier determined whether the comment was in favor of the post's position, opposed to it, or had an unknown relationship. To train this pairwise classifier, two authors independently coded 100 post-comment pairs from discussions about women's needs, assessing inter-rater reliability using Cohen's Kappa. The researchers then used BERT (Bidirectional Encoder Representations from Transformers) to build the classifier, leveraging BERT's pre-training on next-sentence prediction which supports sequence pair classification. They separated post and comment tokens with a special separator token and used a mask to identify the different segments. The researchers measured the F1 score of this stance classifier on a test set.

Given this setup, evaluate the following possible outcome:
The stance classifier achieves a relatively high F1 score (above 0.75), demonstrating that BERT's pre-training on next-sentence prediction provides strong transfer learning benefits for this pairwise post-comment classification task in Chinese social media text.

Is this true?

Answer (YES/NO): NO